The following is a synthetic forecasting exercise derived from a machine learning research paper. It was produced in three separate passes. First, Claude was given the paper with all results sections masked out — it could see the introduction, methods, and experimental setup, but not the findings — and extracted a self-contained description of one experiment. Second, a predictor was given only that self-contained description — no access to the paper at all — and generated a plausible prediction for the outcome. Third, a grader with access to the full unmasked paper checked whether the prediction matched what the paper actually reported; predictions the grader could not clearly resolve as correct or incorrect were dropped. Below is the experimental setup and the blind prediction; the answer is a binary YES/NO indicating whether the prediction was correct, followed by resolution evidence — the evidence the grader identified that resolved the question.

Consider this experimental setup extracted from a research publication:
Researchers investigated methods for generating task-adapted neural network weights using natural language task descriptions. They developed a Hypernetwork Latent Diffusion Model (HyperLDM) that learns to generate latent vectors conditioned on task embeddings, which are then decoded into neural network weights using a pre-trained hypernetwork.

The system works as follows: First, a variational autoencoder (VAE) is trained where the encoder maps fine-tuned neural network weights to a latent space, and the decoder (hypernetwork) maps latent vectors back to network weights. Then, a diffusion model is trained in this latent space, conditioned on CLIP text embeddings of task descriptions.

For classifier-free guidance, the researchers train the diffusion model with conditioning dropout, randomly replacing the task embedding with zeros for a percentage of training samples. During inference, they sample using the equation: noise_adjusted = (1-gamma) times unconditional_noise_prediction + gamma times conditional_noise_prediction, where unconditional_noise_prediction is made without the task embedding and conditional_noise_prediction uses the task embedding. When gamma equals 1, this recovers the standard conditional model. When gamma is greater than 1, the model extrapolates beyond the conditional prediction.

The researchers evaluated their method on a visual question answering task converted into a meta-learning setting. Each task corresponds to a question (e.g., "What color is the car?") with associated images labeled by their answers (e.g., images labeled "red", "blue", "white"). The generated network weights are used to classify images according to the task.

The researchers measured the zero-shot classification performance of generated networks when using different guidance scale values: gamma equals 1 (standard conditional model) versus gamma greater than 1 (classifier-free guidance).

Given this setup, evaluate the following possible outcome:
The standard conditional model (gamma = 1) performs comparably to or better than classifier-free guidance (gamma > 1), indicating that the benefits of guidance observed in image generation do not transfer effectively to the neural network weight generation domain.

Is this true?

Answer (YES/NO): NO